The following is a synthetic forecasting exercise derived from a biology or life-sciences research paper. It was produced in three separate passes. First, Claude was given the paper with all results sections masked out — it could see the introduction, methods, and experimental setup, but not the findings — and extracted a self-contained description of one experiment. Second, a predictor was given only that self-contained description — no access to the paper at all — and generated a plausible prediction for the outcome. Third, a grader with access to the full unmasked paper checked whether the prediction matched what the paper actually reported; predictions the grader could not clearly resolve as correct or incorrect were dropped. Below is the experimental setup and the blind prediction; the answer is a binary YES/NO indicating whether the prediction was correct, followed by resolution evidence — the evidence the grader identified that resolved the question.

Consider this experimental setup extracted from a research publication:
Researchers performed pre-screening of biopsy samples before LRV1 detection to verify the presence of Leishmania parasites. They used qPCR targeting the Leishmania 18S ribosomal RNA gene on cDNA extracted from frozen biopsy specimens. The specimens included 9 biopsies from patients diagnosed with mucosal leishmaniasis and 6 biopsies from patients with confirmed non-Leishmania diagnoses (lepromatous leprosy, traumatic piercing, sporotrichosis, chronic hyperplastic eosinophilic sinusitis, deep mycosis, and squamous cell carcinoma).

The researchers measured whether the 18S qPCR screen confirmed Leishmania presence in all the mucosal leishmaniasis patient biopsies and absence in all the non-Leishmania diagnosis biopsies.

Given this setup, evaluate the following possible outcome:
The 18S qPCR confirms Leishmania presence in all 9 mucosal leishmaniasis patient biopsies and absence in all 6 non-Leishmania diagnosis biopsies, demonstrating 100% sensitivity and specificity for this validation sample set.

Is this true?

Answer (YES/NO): NO